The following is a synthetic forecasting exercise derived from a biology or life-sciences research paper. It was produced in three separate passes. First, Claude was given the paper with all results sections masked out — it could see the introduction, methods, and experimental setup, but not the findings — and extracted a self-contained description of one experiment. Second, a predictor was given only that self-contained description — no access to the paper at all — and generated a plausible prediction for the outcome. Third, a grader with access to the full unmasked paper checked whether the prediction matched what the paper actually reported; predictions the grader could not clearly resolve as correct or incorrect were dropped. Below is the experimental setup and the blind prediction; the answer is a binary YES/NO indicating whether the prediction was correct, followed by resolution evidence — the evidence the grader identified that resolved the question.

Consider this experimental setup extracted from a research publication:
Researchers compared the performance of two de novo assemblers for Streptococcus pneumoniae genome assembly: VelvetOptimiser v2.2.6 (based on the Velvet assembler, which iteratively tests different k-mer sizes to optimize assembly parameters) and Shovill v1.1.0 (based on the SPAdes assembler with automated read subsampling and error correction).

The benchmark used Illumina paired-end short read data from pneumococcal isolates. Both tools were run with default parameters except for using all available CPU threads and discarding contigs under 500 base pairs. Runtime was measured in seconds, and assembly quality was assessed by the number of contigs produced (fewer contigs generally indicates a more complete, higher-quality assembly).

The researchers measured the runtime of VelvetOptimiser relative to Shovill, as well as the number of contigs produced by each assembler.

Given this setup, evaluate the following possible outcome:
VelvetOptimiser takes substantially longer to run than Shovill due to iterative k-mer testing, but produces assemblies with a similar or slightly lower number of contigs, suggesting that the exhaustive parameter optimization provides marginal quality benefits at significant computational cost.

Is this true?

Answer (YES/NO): NO